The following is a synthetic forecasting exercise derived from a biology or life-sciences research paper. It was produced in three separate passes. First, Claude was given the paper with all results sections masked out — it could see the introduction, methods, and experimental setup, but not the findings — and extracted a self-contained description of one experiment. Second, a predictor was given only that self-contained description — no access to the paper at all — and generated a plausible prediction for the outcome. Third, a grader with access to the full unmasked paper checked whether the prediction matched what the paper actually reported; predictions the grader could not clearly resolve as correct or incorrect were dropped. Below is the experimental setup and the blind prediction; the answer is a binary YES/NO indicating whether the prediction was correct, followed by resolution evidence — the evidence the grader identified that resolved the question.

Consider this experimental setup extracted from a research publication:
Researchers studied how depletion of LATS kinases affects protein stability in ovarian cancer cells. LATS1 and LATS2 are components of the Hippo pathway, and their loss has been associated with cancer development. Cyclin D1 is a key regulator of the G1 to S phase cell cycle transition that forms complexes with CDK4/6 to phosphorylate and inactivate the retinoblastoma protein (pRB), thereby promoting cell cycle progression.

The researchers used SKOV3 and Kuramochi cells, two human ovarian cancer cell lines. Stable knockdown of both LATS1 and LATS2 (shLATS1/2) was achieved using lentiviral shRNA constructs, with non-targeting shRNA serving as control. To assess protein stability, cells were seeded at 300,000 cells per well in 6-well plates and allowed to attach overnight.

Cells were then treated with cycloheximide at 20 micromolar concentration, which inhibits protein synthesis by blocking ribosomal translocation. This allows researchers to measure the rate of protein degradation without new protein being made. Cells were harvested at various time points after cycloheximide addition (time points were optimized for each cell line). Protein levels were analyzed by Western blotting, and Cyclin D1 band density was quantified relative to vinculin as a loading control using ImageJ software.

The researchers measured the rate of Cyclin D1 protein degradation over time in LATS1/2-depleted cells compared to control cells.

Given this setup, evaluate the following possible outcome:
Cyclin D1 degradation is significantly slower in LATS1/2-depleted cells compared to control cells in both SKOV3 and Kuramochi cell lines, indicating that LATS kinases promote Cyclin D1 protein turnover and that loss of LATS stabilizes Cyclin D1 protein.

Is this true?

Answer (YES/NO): YES